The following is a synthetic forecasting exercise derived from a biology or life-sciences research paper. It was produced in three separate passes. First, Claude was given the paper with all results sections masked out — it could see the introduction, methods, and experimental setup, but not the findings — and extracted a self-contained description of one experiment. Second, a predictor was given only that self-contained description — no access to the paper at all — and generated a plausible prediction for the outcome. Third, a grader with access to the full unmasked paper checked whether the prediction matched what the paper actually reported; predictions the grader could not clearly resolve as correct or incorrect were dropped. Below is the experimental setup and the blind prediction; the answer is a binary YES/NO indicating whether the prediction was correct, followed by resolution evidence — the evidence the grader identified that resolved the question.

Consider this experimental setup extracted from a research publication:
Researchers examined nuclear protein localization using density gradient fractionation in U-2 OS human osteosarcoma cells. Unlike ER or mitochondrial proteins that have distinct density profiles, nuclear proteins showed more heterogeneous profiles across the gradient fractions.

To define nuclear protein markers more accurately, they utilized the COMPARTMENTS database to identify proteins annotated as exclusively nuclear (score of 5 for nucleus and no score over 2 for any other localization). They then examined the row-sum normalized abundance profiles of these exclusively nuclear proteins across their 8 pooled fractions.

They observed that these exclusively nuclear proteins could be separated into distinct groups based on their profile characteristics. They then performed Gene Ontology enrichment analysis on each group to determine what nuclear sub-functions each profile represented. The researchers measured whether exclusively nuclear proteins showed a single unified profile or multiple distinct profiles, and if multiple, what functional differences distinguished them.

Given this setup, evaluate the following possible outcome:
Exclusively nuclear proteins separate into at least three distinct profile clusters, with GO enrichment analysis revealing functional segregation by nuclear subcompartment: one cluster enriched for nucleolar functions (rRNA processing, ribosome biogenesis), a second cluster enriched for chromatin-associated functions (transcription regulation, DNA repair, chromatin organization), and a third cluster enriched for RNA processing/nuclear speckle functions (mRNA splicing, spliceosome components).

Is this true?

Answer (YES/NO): NO